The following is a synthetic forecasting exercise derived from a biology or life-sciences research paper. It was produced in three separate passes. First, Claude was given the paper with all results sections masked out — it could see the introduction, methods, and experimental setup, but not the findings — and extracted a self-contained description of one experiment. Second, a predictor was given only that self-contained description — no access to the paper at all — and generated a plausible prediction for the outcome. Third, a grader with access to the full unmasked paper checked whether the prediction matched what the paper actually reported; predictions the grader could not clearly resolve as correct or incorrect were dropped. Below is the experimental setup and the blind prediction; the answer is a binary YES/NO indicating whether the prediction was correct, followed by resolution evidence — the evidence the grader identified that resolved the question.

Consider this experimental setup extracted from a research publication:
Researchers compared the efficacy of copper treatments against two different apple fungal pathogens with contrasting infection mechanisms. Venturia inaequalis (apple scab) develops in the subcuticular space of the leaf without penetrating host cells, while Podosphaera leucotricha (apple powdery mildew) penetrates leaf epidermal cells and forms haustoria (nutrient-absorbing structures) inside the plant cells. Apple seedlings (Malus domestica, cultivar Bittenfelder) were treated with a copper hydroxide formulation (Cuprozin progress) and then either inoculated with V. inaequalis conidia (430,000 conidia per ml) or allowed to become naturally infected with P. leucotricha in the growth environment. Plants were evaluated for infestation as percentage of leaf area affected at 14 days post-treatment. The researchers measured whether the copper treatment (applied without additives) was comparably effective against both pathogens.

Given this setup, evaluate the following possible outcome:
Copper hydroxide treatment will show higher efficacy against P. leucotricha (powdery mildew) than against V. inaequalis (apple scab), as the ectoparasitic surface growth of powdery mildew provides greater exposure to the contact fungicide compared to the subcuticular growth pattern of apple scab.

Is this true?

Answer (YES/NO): NO